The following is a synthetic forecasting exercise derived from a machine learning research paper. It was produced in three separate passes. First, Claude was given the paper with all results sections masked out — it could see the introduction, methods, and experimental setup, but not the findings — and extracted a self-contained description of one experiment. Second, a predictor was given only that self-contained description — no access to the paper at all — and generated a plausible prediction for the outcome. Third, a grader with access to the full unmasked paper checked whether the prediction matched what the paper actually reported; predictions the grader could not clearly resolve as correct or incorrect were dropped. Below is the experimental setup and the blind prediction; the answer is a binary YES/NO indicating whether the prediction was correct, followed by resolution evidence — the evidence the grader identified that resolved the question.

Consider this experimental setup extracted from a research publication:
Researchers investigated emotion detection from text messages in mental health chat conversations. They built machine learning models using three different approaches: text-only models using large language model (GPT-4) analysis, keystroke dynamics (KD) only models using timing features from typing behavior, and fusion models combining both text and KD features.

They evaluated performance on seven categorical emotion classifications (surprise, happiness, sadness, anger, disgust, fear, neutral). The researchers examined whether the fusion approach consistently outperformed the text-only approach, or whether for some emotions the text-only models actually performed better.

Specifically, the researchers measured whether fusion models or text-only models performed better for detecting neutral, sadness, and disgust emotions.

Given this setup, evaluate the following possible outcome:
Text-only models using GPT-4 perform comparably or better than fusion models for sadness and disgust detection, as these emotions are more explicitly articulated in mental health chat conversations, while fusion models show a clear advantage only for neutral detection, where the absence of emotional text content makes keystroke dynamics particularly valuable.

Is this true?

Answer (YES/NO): NO